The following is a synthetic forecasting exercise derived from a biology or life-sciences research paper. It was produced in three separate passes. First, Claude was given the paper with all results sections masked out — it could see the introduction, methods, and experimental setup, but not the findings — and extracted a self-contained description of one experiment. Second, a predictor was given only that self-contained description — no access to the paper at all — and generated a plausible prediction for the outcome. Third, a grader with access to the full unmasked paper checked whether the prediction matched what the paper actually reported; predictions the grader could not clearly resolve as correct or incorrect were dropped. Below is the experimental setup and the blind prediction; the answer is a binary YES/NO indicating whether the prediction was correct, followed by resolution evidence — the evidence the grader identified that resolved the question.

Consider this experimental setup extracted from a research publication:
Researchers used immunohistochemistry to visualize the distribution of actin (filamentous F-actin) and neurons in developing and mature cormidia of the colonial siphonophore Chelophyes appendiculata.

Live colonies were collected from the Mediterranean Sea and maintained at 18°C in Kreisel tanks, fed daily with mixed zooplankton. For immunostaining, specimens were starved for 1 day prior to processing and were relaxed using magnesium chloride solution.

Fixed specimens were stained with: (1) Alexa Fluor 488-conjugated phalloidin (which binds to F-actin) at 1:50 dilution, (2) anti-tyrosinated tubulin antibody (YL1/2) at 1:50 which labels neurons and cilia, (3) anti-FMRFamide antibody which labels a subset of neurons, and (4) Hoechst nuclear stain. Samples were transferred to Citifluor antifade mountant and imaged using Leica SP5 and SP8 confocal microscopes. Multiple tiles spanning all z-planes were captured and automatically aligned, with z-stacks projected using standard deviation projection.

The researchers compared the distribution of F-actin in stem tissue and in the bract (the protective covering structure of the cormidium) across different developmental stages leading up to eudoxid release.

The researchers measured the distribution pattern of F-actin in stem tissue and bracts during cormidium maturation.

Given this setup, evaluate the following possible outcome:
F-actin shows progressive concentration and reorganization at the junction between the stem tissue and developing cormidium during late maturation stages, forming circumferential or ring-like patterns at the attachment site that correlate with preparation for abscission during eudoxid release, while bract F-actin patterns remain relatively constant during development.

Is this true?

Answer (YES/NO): YES